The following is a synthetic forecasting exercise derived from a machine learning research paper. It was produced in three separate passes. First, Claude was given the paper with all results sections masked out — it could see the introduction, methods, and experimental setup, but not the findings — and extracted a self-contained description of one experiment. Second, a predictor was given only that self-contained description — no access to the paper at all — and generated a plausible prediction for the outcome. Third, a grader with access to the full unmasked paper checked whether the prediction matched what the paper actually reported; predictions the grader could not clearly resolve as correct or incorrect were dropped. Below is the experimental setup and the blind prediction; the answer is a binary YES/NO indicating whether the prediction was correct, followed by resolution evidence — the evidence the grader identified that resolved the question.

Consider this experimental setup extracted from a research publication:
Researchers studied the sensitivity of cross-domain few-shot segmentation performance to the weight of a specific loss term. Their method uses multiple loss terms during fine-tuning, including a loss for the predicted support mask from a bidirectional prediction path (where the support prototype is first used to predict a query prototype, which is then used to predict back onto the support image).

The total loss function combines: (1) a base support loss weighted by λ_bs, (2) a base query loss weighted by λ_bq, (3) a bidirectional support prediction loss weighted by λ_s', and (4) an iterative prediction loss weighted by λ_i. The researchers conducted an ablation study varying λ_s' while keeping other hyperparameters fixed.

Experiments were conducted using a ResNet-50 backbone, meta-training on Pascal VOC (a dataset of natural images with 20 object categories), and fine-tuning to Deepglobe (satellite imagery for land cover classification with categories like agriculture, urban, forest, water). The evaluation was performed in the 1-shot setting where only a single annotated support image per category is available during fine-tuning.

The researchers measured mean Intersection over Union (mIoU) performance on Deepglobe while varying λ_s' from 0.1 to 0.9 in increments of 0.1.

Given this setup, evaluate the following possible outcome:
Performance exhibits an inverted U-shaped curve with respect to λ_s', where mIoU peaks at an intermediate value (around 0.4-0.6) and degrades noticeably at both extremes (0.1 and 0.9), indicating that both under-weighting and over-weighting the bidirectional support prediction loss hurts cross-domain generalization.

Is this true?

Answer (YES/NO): NO